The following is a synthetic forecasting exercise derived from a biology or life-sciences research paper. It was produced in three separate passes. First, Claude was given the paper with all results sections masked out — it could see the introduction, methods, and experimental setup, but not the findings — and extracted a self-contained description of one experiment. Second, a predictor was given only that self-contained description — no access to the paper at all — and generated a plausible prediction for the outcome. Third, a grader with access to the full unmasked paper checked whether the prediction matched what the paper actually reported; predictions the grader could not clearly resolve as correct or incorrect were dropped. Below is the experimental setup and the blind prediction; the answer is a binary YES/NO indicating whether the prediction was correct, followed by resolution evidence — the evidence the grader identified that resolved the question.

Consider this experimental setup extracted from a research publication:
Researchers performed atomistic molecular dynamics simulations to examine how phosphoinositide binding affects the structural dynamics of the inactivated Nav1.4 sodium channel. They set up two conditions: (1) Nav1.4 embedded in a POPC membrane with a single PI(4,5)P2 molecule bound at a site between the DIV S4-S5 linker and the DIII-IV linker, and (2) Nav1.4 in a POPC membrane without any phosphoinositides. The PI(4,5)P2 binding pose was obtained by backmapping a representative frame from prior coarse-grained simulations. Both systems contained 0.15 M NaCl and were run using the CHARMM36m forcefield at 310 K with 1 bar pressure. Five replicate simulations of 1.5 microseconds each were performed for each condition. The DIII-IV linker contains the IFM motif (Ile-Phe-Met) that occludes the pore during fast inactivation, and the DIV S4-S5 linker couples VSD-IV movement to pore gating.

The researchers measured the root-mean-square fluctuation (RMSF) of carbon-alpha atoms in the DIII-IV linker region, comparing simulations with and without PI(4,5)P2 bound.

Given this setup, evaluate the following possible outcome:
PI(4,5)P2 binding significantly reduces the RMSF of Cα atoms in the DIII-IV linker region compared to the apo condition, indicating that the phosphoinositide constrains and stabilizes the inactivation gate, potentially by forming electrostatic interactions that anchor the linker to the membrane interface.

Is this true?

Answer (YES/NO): YES